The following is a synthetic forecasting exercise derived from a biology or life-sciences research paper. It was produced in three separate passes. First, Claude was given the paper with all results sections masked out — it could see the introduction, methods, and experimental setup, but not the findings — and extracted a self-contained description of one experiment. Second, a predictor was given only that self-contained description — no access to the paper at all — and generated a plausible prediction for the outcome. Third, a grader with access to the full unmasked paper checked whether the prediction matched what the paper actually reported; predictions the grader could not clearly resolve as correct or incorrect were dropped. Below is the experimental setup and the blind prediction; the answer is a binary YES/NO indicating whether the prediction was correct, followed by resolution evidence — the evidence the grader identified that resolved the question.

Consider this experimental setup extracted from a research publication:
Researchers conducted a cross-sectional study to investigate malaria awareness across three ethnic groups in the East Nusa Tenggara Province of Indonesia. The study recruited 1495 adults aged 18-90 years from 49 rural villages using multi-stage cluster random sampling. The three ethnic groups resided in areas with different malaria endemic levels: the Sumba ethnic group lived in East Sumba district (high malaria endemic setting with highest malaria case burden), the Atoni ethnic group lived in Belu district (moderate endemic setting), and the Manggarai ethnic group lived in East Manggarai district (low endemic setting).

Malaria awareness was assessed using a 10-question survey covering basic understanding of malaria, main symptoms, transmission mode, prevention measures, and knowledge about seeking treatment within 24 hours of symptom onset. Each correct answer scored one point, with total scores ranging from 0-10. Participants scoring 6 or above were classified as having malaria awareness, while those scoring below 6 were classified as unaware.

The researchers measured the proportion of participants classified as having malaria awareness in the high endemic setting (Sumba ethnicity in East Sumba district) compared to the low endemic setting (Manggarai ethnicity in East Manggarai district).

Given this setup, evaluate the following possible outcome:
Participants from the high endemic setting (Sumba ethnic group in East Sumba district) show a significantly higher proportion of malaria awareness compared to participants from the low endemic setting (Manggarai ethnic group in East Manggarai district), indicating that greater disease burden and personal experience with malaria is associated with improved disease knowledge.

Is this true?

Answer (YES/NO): NO